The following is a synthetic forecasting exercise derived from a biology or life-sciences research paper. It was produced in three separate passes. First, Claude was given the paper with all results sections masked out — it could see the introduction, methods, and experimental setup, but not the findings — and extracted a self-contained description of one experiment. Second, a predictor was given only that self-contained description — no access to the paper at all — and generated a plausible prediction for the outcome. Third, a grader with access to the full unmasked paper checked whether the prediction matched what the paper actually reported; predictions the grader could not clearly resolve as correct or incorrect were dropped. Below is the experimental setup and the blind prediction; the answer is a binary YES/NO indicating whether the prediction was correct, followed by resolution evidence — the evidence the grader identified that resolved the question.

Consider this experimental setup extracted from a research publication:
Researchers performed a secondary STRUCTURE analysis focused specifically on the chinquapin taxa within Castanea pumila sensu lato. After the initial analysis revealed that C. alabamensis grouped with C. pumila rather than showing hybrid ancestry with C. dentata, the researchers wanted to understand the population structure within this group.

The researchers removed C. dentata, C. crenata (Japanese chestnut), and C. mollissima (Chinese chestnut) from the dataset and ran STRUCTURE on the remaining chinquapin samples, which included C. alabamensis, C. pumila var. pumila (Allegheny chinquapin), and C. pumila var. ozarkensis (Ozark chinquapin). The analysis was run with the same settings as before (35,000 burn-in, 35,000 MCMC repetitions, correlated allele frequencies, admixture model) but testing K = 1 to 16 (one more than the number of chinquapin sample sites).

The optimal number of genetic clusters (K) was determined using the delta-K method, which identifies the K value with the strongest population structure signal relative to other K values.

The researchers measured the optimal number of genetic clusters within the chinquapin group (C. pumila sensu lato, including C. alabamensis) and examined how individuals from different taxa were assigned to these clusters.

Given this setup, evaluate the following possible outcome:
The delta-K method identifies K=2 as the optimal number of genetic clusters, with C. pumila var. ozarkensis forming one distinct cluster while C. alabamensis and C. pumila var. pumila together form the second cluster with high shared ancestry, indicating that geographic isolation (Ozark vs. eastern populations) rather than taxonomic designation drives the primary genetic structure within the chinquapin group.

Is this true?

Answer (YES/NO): NO